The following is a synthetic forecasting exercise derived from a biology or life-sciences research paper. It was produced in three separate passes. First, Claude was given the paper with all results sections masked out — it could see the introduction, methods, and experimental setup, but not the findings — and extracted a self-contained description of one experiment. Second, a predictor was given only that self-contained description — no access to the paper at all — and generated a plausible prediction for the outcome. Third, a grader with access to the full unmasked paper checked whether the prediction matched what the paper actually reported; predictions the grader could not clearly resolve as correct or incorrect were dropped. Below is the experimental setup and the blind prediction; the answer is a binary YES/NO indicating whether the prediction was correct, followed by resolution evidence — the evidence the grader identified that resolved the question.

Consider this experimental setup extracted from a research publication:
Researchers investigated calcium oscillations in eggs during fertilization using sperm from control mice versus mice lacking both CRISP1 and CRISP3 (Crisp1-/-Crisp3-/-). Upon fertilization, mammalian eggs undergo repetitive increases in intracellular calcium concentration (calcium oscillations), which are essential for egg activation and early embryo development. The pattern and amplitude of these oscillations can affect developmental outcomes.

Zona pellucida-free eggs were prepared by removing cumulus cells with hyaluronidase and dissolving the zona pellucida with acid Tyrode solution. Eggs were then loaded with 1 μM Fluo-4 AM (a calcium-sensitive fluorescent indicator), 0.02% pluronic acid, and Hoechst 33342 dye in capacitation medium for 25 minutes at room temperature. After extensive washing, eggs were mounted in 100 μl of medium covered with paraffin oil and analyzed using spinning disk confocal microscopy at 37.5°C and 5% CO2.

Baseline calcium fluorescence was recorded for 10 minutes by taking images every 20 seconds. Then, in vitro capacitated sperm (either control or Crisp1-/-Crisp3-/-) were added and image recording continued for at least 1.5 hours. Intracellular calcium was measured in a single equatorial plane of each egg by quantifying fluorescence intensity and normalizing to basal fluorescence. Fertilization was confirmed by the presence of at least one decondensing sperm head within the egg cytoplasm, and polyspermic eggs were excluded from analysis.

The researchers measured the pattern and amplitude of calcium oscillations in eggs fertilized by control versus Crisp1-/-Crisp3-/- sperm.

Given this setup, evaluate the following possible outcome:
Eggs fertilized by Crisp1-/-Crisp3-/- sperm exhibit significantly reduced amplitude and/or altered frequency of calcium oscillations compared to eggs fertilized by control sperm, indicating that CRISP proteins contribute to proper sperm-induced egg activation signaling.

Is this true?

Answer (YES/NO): NO